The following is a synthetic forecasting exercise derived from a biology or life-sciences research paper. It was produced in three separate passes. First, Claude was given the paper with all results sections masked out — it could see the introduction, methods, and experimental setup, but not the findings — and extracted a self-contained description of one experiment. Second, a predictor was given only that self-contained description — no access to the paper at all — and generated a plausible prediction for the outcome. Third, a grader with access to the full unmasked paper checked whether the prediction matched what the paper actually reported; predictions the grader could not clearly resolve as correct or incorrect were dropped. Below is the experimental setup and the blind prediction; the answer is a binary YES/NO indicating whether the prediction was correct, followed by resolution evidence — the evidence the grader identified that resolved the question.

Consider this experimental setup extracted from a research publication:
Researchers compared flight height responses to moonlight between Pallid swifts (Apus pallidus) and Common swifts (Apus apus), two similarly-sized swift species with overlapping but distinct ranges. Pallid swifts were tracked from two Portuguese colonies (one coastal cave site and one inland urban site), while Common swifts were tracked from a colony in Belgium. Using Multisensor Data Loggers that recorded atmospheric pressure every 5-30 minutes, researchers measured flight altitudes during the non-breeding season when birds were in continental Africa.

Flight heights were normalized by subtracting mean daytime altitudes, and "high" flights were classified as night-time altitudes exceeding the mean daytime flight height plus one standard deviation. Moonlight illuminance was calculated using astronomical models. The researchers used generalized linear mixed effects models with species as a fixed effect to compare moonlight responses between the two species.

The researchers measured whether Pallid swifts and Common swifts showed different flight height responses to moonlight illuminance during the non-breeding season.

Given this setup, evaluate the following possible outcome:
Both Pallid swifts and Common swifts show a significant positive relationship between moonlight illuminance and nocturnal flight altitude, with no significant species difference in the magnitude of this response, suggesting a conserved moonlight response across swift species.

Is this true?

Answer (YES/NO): NO